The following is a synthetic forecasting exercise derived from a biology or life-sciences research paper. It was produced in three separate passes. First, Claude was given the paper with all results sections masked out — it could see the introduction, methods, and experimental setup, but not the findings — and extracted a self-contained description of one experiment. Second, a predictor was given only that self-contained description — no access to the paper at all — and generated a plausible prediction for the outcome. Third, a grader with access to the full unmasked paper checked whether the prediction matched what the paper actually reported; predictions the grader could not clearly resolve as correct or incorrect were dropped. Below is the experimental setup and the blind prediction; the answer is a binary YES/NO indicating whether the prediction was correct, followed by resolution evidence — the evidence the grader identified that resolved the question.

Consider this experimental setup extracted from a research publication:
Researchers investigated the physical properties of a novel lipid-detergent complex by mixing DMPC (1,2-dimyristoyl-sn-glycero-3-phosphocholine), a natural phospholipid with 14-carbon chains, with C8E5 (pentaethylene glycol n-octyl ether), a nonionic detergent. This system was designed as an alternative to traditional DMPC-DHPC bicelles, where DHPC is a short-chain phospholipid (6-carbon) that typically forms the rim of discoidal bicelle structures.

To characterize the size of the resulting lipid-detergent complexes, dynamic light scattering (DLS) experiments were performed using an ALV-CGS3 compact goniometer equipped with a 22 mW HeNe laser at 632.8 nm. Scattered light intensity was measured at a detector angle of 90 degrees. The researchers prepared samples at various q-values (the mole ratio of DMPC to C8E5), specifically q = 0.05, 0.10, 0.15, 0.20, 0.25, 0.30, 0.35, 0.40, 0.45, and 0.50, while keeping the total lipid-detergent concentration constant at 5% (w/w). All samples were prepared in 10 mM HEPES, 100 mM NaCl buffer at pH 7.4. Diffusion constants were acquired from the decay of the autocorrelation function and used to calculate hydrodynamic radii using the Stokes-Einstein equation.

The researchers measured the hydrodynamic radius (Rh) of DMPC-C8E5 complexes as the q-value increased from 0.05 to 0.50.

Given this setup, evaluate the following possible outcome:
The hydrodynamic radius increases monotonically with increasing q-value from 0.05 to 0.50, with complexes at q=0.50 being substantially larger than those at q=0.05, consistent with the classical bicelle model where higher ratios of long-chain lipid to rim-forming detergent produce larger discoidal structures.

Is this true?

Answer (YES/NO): NO